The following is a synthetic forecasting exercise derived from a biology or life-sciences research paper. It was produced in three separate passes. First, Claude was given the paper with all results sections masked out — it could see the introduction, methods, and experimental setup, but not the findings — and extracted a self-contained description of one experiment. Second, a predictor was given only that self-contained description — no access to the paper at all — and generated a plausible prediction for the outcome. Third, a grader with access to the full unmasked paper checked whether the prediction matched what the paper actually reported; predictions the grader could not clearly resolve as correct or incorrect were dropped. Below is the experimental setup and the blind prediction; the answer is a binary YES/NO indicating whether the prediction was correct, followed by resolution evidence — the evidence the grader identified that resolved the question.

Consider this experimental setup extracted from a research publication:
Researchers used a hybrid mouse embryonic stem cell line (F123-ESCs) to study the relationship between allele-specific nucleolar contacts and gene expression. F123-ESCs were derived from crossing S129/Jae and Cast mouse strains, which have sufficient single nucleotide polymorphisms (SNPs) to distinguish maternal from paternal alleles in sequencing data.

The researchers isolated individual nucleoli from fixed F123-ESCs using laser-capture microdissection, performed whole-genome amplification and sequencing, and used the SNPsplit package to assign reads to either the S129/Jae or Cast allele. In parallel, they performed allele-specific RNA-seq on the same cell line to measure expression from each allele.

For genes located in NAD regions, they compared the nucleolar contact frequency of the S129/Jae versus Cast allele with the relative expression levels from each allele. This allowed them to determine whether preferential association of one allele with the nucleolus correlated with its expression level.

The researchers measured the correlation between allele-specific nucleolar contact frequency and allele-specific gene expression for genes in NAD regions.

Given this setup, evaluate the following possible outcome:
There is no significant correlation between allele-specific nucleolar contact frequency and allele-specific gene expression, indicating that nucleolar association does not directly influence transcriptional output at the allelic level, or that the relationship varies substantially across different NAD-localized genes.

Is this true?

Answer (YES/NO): NO